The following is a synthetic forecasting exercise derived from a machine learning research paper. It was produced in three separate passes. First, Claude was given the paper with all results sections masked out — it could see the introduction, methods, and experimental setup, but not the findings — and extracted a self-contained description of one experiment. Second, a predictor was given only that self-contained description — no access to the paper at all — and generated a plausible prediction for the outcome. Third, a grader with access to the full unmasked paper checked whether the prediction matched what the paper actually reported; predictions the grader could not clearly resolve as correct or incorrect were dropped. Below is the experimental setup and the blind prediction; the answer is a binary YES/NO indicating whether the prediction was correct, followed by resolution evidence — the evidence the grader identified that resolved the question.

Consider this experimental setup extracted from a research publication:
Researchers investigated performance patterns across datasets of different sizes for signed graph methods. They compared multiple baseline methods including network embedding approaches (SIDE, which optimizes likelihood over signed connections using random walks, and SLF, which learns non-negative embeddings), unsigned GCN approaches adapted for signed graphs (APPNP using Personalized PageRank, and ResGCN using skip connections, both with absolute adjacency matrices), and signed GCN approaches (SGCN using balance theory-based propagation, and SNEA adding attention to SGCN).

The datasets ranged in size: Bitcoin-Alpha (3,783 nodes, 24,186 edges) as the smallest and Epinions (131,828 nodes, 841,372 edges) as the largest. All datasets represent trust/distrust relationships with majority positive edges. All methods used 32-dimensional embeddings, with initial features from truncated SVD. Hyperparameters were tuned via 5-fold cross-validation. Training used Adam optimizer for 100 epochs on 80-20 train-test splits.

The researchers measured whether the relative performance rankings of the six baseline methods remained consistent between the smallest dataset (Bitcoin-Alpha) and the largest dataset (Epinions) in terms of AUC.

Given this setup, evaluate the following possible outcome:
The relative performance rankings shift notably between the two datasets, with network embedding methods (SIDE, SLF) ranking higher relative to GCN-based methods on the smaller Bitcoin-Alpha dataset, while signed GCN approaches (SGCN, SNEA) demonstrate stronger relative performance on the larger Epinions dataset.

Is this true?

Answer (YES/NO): NO